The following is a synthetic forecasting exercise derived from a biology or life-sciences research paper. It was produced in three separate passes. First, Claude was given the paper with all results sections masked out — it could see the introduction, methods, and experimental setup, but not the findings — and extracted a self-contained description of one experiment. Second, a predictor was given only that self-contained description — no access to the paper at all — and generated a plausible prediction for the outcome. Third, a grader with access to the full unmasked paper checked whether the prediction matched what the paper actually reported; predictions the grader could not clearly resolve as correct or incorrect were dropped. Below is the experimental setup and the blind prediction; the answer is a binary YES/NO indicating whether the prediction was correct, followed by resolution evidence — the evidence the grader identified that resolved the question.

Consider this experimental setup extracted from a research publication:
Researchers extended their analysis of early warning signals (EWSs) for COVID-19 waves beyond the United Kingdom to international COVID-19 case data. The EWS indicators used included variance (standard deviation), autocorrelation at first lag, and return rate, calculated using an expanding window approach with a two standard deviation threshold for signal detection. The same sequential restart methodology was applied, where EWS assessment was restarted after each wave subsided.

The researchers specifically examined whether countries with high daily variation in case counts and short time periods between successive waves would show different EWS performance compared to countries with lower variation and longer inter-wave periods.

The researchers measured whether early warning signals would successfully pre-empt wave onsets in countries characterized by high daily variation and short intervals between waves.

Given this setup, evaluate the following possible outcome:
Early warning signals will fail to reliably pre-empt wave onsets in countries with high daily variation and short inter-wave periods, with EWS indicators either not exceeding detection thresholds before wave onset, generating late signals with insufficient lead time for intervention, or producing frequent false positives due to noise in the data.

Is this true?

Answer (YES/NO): YES